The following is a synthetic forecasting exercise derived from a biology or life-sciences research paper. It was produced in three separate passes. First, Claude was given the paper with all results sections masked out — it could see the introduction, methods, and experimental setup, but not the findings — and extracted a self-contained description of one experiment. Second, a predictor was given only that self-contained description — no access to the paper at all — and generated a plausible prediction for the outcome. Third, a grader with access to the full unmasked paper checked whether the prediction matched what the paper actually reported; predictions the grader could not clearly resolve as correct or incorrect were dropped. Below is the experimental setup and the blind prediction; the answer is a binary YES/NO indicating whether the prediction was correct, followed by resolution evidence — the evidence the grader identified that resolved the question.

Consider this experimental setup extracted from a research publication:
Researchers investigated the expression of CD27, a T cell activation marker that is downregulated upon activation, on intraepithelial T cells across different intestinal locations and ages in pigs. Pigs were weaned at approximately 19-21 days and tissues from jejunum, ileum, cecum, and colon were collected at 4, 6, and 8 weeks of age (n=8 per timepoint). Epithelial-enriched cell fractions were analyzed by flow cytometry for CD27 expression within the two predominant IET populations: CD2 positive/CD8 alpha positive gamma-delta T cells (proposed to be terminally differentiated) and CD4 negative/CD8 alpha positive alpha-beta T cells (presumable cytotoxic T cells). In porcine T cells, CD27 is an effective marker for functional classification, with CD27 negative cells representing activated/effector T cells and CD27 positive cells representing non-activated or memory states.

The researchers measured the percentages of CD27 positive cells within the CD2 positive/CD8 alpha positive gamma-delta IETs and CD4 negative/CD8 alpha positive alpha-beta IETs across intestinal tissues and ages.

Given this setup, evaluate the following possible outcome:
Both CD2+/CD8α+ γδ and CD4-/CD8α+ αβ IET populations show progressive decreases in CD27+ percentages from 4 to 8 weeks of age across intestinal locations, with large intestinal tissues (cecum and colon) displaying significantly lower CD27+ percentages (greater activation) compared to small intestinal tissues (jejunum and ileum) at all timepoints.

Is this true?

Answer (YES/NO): NO